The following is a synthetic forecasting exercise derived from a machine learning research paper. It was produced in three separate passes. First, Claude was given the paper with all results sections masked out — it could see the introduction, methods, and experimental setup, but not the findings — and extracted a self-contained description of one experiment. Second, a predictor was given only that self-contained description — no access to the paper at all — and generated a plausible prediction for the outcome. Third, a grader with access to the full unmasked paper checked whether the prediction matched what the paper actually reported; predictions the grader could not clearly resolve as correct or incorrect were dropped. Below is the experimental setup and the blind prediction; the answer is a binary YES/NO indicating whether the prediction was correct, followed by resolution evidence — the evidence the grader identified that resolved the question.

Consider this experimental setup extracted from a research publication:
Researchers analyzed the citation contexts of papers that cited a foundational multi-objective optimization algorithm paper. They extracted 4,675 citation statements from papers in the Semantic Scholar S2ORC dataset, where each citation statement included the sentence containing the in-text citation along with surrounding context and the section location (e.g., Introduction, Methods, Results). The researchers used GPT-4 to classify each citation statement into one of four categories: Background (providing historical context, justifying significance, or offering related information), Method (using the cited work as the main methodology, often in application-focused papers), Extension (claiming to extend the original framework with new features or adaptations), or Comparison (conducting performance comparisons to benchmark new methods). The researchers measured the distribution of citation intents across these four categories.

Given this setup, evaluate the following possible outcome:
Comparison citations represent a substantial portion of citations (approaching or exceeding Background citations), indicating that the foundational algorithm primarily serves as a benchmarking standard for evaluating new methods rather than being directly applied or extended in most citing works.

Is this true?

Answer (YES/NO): NO